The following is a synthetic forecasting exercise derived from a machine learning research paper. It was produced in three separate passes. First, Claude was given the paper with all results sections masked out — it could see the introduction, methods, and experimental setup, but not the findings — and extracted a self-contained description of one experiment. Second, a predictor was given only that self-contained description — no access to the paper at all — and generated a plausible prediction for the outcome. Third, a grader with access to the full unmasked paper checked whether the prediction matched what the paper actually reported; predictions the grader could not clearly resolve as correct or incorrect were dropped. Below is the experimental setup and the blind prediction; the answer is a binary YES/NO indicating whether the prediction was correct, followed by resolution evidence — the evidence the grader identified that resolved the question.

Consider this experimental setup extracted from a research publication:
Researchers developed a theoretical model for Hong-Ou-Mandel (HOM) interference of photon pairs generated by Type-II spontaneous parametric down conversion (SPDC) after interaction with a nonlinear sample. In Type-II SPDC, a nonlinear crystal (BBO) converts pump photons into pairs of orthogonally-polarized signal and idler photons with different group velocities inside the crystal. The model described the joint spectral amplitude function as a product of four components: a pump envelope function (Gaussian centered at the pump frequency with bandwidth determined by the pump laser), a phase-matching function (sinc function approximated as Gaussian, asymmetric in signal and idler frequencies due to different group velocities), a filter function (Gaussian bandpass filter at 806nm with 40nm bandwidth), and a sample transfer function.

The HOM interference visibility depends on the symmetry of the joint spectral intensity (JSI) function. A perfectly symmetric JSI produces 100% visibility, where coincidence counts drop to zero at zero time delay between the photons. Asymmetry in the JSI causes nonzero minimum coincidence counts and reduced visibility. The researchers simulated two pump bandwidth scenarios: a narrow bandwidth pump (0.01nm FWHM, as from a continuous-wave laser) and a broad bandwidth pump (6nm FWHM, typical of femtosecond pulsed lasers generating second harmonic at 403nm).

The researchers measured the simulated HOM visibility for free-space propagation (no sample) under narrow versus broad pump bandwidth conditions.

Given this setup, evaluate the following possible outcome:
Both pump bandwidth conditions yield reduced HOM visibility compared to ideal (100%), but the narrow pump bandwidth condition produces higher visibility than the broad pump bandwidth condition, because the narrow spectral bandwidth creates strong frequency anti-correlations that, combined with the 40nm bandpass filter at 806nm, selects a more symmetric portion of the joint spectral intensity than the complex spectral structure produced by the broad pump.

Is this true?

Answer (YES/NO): NO